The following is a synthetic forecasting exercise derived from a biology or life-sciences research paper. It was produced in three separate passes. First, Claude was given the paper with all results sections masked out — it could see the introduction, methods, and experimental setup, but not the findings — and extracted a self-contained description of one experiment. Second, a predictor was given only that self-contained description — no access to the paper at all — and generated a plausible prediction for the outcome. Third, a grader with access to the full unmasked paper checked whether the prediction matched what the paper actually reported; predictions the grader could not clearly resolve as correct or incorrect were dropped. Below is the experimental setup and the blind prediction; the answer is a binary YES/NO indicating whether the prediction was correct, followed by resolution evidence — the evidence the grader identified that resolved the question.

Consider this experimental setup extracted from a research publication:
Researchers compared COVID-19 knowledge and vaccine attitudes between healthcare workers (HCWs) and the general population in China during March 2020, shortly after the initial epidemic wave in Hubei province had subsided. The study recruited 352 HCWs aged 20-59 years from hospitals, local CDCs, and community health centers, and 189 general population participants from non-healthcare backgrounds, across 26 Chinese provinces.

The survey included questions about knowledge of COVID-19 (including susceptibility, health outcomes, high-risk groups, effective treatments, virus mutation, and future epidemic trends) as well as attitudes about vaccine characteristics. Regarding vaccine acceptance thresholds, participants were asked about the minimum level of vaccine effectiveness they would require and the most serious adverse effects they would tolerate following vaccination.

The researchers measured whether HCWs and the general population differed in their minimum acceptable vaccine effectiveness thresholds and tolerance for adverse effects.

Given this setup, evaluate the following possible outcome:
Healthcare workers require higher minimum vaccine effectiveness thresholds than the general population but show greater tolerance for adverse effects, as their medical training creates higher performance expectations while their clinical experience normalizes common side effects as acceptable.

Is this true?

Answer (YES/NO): NO